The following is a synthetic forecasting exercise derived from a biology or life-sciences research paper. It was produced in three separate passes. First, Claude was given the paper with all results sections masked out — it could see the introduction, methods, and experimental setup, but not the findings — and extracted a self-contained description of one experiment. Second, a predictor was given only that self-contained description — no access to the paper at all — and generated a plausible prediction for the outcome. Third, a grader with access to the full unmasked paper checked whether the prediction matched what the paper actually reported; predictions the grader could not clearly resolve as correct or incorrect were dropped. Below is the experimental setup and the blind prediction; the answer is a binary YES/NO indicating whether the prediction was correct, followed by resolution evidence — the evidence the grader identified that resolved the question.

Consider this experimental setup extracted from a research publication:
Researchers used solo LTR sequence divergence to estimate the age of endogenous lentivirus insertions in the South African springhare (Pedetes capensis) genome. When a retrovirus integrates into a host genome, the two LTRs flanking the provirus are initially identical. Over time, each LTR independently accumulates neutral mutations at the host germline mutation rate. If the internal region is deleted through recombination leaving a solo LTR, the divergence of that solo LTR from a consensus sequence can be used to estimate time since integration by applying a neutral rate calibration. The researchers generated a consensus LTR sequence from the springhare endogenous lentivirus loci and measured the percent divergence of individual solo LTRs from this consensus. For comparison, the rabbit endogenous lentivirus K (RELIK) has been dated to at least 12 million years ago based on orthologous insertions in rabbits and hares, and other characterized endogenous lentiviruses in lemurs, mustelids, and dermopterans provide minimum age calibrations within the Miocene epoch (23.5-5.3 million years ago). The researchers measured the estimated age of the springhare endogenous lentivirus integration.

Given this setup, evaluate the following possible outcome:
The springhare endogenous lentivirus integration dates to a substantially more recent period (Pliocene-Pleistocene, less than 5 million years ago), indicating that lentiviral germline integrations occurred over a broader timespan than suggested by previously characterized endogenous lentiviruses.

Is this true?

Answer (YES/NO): NO